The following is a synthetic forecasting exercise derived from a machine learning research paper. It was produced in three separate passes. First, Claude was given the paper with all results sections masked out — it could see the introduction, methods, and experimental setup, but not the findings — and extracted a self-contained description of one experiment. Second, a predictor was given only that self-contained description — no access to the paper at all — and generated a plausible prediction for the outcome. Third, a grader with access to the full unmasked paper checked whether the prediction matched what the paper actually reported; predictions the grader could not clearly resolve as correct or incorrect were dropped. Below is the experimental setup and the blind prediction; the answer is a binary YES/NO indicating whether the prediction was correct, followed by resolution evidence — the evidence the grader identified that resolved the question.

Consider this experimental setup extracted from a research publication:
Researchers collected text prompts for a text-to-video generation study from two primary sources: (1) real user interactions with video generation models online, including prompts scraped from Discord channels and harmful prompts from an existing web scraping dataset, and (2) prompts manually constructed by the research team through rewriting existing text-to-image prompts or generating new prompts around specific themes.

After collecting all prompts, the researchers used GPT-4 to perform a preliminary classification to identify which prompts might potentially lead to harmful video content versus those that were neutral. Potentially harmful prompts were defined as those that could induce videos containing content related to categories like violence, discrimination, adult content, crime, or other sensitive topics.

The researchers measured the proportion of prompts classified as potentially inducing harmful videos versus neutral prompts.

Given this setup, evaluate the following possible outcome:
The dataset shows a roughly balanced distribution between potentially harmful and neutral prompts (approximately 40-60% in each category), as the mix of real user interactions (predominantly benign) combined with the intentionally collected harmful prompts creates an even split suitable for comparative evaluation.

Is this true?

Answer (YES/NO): YES